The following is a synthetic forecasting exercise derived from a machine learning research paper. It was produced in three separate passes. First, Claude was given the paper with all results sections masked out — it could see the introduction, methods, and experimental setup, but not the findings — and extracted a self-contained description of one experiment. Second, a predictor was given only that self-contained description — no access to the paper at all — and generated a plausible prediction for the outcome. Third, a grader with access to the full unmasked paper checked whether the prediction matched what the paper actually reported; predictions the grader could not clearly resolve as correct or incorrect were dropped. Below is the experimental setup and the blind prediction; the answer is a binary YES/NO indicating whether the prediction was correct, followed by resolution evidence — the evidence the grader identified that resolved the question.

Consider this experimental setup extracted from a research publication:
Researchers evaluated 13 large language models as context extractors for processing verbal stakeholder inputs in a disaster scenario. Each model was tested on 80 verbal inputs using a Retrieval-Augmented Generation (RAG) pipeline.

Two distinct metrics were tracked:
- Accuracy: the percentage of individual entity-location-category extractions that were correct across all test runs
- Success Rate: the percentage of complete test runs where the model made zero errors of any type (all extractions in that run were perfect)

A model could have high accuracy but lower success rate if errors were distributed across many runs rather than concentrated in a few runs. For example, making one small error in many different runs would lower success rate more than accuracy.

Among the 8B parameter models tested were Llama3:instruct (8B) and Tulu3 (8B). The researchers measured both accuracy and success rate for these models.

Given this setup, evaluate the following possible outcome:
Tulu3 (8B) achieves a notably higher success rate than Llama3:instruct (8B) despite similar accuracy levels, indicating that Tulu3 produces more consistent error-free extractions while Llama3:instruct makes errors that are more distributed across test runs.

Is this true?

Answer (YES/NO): NO